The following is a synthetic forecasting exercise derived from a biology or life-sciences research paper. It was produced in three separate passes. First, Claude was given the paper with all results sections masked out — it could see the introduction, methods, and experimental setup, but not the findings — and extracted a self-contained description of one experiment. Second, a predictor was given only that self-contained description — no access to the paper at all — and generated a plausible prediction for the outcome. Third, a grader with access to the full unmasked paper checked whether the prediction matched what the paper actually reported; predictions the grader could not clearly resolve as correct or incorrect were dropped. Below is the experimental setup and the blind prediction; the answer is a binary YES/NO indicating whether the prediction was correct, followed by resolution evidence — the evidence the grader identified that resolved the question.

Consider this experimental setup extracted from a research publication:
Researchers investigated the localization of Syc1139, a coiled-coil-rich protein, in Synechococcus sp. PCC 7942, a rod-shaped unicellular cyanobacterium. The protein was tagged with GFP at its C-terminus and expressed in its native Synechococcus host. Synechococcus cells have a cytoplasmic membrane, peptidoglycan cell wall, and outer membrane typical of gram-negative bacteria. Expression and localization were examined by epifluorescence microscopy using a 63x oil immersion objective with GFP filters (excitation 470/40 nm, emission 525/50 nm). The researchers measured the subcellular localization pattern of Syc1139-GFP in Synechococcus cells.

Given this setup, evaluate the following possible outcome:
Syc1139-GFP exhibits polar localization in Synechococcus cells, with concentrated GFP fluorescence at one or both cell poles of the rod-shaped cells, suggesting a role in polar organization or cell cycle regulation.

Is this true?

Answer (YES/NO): NO